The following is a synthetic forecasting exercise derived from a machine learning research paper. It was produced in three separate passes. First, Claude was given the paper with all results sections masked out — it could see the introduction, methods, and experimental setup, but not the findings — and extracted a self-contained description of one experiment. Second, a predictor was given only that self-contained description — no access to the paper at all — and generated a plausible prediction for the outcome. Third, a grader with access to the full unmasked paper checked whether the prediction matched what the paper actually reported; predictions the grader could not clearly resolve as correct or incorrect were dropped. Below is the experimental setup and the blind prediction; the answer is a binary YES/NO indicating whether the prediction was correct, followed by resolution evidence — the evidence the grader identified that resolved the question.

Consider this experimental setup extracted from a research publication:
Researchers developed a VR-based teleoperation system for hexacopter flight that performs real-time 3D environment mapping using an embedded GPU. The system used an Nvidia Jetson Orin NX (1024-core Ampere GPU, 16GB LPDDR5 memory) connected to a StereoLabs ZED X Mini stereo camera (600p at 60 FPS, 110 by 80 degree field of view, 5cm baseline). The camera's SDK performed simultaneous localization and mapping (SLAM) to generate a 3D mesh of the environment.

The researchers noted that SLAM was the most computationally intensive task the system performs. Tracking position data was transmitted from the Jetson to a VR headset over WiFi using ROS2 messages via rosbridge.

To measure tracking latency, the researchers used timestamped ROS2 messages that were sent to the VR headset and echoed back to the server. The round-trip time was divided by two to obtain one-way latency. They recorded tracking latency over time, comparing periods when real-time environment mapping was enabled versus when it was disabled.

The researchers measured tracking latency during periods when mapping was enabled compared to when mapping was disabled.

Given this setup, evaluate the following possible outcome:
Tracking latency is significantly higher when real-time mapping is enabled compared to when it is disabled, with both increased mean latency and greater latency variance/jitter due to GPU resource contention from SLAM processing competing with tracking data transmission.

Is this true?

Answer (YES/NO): YES